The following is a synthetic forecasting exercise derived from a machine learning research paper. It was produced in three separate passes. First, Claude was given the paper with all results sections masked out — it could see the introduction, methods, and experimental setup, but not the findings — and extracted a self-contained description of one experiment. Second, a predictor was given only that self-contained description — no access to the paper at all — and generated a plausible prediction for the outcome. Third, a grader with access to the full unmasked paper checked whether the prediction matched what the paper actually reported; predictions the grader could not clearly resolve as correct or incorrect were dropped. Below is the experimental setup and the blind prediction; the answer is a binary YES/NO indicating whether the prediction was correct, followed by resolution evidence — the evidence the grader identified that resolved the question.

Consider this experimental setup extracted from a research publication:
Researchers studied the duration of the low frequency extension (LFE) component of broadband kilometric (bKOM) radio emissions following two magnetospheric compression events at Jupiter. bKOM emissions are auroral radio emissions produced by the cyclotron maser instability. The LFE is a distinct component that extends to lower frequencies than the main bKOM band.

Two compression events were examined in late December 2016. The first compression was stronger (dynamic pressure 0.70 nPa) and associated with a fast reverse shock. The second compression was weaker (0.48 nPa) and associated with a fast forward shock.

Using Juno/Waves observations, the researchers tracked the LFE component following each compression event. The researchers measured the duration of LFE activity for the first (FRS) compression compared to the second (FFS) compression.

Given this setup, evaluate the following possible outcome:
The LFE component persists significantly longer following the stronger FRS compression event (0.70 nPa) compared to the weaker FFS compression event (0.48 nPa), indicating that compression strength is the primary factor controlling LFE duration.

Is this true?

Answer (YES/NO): NO